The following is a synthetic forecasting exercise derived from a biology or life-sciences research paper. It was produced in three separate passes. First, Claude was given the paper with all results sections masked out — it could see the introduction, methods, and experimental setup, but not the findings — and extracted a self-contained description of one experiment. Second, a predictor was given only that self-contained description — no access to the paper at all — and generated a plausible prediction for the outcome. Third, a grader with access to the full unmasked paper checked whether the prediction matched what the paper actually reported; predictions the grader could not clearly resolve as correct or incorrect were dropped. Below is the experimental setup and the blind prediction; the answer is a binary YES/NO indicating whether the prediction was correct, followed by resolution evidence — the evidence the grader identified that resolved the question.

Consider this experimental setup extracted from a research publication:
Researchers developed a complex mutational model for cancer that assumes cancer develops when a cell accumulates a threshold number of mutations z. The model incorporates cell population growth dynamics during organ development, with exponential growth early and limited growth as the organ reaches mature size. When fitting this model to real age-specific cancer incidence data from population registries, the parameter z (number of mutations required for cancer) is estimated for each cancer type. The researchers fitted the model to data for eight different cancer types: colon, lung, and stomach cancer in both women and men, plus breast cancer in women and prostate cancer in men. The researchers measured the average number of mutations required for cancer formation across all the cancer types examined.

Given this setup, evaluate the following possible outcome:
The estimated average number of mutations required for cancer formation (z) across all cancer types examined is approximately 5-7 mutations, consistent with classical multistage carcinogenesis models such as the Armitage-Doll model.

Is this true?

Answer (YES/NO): YES